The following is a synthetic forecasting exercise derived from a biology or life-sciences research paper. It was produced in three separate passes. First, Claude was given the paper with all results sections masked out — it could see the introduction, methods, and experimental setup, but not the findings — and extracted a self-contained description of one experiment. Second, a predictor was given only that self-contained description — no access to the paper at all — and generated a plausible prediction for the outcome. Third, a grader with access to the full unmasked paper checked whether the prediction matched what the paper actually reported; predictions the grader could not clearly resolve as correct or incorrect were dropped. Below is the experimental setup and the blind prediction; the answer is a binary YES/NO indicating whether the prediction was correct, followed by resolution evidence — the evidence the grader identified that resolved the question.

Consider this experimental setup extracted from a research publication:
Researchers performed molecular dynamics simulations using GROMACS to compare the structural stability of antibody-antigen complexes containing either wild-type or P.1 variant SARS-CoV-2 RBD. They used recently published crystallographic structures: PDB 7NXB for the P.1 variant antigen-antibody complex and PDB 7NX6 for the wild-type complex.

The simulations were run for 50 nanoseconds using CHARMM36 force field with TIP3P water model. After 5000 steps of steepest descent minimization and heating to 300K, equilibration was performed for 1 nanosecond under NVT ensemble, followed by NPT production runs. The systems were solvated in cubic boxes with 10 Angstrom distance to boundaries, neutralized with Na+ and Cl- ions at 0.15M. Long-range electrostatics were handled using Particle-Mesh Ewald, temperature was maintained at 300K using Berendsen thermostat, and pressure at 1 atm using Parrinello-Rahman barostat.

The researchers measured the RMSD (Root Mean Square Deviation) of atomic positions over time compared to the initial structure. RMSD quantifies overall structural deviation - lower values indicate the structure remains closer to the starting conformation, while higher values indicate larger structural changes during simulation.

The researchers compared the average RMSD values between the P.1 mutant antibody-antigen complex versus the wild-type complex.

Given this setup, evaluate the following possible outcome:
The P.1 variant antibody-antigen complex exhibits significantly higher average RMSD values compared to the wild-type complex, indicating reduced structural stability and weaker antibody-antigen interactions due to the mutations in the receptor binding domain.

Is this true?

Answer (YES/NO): YES